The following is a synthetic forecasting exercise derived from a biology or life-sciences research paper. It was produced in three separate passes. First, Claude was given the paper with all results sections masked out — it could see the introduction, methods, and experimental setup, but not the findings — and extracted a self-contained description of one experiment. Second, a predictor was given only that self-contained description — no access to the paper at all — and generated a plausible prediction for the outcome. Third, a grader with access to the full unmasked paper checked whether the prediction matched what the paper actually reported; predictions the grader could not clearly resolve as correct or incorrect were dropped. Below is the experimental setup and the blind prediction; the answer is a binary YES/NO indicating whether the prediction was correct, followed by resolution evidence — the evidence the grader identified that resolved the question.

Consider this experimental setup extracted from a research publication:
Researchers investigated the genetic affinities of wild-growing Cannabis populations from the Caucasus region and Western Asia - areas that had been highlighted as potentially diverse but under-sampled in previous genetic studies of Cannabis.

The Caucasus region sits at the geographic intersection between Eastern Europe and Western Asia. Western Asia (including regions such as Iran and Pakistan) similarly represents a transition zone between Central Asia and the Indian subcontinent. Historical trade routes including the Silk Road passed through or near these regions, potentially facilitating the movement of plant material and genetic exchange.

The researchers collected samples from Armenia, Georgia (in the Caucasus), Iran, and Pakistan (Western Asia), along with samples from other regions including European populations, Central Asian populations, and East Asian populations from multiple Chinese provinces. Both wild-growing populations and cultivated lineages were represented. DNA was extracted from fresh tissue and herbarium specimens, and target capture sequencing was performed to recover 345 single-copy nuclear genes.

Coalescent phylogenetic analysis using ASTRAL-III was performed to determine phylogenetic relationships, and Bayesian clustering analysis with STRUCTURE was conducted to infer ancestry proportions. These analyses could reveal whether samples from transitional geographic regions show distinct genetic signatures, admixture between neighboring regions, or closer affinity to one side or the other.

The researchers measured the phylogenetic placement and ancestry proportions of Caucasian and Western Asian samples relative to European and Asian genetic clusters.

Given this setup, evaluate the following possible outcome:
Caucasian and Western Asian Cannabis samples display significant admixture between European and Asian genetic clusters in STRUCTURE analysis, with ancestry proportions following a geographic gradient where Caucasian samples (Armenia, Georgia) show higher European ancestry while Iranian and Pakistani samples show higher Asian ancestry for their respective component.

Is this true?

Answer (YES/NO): NO